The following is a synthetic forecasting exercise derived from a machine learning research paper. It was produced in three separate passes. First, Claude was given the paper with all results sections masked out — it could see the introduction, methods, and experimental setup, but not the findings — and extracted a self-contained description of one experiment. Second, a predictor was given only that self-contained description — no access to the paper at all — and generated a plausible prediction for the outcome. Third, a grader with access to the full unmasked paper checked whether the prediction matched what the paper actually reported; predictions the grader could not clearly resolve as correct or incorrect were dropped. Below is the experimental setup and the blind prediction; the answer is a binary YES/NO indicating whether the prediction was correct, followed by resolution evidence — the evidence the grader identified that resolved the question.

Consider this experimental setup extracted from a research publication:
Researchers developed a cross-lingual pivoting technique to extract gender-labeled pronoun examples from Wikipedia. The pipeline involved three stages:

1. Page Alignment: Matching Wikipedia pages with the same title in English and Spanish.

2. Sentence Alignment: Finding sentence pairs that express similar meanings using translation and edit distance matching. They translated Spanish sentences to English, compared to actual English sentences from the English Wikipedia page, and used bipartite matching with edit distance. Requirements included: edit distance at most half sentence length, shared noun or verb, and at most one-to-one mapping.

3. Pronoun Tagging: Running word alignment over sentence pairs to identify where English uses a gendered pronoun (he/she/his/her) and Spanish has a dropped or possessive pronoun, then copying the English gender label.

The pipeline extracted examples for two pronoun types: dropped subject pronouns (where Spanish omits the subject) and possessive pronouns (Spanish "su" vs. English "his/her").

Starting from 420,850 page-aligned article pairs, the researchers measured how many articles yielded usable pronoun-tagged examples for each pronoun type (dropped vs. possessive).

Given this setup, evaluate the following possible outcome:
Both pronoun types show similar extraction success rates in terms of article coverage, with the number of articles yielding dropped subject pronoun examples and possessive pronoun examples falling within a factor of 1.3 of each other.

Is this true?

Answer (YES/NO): YES